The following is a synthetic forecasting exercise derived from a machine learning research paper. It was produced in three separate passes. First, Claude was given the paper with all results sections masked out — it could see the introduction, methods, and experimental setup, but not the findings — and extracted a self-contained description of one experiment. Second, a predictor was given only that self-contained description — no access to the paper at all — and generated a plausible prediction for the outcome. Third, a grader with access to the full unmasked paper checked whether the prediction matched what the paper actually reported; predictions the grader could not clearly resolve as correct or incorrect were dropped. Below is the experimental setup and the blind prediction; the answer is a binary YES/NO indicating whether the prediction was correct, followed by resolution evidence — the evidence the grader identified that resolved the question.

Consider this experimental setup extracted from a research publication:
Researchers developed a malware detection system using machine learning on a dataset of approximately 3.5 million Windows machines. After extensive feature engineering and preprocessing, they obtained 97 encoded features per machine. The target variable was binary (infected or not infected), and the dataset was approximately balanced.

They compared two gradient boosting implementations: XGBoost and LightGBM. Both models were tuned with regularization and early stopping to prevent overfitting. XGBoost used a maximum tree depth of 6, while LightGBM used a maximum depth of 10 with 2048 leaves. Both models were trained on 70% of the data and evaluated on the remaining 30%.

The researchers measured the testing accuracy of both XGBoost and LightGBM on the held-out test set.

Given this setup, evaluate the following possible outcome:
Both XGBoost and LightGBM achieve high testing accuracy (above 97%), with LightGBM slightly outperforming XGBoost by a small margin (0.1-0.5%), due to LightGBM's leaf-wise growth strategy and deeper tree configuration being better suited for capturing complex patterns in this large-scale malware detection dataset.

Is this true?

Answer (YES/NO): NO